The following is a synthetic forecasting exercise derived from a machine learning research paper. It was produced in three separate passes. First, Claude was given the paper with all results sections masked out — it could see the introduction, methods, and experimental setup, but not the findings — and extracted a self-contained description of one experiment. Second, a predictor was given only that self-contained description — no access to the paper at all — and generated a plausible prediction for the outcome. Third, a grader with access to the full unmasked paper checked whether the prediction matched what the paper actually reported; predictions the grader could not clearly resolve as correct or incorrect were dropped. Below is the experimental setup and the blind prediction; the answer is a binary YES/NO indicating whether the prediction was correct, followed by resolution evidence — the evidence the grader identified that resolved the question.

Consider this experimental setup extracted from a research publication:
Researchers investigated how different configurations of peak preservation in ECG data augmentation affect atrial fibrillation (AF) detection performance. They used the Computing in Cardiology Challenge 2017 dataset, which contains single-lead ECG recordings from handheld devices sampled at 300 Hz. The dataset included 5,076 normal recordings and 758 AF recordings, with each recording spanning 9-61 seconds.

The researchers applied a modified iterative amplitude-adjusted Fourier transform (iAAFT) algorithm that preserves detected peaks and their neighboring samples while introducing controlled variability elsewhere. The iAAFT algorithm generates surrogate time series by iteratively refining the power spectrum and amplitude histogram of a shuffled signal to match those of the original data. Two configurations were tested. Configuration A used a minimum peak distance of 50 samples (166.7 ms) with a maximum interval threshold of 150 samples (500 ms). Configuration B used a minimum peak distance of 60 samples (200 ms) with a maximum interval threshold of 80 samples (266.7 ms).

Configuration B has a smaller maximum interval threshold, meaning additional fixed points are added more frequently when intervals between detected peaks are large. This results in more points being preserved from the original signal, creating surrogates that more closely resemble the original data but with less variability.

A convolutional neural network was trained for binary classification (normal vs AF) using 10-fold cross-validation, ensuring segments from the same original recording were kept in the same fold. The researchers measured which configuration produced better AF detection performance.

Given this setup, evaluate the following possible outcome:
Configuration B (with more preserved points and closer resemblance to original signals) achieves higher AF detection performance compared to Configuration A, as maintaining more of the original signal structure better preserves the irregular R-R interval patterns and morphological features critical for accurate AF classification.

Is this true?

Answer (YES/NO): YES